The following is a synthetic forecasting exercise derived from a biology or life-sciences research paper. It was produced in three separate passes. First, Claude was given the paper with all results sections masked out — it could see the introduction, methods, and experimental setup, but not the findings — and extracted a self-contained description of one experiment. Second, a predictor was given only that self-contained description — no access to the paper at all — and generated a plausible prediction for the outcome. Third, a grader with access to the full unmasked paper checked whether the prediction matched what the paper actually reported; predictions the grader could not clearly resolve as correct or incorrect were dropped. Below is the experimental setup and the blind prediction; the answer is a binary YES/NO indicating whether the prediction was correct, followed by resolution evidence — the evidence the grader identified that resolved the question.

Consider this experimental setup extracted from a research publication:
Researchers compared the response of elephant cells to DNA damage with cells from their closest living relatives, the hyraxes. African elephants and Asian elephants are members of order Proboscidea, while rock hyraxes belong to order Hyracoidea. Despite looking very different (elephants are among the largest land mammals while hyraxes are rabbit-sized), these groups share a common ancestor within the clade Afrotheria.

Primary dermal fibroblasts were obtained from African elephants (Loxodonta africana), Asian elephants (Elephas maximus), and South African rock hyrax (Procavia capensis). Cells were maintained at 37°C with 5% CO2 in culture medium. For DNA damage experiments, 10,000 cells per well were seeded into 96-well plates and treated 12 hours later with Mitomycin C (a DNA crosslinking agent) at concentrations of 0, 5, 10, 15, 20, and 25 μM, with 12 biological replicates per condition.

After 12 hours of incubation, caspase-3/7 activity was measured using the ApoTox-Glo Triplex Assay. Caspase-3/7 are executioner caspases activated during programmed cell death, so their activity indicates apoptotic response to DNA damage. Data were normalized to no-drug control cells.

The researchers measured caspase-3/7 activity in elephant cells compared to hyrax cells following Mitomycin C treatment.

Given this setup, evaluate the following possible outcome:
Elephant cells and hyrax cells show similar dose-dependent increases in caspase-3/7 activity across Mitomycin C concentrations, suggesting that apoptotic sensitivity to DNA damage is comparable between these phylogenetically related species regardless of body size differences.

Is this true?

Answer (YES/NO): NO